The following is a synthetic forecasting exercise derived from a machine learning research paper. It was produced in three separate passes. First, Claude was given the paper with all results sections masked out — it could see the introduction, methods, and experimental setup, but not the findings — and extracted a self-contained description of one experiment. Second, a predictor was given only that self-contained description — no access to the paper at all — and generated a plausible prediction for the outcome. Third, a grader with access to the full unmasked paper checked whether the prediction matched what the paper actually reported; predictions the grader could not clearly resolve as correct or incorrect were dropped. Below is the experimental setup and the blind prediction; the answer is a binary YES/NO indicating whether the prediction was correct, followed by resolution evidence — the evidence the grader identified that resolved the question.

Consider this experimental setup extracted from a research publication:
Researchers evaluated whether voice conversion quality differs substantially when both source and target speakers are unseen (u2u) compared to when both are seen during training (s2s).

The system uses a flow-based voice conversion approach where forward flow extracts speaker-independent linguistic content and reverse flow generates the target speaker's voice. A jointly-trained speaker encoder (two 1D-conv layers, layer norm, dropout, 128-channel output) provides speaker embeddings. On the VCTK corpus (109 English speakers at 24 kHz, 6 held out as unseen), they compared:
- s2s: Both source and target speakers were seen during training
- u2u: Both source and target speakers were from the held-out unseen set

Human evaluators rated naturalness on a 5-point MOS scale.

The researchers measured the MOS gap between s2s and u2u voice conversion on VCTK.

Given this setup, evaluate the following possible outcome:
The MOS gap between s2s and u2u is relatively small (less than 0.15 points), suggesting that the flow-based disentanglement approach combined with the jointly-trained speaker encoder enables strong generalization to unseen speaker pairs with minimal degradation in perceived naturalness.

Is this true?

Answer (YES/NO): YES